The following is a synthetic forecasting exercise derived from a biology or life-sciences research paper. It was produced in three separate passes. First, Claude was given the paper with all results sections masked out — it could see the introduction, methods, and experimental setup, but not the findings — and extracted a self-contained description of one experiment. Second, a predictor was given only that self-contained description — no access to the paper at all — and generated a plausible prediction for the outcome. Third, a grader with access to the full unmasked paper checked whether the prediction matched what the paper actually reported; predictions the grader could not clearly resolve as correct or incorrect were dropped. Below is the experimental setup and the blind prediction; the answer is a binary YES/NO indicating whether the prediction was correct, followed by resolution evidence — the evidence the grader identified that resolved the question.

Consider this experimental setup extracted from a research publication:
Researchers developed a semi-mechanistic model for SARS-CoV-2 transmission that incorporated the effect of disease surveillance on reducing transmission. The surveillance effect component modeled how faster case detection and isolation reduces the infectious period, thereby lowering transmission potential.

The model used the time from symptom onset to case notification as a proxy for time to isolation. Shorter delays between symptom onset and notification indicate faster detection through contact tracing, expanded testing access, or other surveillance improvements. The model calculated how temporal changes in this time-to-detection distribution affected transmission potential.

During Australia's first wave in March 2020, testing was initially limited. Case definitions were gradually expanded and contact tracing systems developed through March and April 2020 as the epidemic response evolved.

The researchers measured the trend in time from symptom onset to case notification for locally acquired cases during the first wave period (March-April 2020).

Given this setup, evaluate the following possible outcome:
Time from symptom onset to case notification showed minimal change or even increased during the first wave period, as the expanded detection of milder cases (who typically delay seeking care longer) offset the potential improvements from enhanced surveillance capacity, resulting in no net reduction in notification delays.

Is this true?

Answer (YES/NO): NO